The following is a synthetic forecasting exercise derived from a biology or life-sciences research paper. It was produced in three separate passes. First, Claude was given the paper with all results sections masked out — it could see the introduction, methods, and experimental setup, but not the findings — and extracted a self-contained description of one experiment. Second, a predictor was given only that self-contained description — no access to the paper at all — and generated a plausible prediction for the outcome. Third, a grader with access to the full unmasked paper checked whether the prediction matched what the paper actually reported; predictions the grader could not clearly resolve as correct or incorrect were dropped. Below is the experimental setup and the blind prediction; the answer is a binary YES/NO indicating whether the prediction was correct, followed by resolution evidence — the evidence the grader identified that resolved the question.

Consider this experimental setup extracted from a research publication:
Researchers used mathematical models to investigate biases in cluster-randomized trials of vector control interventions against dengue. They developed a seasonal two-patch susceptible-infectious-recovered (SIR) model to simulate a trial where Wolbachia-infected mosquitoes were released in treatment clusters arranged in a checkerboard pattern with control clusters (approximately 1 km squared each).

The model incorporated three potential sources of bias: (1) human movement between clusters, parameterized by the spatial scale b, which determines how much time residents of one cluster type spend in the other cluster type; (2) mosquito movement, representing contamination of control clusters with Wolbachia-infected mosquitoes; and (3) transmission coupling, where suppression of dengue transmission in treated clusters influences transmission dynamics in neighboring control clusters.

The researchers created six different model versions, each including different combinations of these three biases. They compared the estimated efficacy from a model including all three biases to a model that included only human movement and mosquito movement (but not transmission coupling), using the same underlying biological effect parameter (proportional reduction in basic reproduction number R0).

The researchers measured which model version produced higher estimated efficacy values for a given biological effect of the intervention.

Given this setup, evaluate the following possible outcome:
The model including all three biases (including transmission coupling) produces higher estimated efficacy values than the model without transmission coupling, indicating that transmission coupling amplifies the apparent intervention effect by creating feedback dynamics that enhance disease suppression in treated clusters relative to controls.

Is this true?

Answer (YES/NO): NO